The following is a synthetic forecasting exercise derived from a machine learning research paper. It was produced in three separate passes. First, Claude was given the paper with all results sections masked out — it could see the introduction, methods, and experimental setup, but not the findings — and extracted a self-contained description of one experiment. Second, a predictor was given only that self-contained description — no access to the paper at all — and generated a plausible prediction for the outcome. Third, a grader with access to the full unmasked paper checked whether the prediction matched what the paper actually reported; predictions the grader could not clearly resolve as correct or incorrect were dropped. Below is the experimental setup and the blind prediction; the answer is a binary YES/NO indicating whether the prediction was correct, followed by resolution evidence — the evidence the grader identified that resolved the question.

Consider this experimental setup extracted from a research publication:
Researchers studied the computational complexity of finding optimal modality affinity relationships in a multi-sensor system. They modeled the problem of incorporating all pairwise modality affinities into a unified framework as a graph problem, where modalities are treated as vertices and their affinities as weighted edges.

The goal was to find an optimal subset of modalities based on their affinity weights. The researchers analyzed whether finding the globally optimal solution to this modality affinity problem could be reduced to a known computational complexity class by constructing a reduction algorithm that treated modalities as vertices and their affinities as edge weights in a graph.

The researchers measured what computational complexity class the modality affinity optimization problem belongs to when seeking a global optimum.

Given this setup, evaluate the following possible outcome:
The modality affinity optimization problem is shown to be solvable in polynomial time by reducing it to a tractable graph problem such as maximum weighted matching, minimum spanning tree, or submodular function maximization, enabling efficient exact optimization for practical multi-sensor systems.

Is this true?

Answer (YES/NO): NO